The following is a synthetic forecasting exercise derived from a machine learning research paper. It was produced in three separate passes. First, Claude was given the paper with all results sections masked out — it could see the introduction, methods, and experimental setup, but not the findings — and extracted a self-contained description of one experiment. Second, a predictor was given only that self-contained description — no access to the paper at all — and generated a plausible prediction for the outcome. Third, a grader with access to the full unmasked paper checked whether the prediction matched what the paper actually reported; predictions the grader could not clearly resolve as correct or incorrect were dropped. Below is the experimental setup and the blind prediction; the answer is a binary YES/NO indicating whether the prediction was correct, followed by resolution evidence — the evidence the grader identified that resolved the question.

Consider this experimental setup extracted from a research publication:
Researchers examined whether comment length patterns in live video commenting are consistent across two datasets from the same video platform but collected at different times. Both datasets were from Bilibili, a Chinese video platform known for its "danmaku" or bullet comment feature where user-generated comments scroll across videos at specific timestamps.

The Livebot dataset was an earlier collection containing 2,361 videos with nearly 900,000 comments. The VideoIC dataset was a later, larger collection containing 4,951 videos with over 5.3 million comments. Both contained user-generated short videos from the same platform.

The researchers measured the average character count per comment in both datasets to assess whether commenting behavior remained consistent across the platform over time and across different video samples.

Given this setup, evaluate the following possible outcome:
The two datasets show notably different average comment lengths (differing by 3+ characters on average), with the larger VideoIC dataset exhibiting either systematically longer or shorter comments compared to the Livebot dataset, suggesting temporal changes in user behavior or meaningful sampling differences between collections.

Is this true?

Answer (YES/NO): NO